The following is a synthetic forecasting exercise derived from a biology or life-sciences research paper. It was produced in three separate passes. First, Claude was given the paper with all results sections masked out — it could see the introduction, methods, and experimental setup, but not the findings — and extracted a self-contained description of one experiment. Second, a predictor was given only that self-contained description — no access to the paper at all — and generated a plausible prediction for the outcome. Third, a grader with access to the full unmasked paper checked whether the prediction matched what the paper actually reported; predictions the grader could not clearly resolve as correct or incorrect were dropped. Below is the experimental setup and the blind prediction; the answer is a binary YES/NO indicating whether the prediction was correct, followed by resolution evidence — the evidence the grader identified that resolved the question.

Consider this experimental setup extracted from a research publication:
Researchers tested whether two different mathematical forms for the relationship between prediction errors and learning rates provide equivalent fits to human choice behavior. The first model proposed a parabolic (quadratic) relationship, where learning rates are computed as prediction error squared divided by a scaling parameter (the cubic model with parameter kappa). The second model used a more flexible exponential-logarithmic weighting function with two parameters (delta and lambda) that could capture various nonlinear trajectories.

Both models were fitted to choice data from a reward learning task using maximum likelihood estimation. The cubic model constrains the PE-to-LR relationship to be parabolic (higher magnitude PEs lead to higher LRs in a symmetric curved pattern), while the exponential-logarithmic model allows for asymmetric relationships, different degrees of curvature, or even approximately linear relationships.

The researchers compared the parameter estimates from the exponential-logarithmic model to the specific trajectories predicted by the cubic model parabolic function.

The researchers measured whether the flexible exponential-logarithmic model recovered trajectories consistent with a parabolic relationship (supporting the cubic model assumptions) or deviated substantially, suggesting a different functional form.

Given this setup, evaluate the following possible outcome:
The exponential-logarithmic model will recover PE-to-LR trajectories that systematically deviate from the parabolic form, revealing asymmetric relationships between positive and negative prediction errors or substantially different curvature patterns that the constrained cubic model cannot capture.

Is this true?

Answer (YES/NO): NO